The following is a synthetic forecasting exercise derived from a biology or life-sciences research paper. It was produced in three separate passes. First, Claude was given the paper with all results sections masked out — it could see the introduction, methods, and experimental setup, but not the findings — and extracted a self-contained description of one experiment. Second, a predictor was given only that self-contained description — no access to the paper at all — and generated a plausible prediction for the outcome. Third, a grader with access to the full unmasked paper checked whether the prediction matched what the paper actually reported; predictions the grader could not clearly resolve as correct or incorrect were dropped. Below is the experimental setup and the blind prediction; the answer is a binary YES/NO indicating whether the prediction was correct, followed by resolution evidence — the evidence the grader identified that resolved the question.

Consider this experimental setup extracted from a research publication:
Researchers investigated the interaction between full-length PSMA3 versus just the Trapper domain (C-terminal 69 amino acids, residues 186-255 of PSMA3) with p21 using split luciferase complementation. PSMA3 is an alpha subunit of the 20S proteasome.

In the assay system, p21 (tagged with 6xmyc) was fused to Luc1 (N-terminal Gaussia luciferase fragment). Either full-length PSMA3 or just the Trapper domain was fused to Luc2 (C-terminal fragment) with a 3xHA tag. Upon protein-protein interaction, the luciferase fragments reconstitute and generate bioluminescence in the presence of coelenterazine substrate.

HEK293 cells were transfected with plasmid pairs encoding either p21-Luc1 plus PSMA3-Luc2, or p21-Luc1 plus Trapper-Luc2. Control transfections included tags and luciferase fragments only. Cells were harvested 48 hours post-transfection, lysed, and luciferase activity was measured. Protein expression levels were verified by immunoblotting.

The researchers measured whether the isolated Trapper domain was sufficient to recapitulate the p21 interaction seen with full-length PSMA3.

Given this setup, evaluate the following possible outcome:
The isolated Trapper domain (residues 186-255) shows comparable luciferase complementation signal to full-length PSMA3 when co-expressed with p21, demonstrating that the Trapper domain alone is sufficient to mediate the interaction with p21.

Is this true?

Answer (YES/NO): NO